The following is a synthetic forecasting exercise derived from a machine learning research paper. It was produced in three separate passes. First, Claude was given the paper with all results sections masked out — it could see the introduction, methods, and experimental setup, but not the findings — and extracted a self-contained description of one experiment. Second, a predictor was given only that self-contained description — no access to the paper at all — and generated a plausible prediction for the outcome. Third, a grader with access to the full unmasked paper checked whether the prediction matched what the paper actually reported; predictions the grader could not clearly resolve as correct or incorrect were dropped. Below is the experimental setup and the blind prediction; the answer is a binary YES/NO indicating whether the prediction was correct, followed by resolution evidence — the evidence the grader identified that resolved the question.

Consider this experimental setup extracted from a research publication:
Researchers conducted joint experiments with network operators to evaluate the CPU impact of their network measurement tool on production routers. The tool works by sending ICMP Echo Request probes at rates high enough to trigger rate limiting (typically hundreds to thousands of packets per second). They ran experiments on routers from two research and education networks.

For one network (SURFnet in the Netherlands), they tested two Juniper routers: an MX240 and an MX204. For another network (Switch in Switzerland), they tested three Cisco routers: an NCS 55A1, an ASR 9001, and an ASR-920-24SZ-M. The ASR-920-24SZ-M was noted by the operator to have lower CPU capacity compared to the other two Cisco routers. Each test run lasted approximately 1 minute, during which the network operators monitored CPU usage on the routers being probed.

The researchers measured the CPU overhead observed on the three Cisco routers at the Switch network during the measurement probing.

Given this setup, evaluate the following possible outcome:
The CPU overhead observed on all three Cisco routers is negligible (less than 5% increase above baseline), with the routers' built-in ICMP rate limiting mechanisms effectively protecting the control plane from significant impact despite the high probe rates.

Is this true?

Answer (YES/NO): NO